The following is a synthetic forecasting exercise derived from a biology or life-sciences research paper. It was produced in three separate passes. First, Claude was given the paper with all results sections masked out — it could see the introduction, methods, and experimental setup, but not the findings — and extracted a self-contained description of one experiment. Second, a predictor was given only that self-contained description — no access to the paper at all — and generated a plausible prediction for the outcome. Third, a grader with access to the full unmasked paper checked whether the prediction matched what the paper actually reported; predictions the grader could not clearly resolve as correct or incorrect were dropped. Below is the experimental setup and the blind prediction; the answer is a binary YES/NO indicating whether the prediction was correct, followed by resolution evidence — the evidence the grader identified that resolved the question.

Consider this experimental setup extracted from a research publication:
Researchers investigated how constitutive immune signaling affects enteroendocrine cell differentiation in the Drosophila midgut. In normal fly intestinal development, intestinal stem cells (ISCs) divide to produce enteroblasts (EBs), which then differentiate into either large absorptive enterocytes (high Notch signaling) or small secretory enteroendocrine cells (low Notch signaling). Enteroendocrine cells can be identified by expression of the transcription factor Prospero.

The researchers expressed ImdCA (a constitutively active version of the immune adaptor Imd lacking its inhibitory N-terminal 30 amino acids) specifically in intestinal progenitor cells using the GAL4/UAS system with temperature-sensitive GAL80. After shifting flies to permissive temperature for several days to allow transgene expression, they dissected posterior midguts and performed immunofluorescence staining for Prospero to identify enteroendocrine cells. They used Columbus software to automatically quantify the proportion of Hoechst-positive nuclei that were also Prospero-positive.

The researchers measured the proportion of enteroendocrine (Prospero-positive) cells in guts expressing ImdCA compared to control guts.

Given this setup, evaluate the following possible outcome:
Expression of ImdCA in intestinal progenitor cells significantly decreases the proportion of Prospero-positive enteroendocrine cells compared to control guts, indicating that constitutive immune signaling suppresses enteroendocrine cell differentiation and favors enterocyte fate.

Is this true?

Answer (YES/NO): NO